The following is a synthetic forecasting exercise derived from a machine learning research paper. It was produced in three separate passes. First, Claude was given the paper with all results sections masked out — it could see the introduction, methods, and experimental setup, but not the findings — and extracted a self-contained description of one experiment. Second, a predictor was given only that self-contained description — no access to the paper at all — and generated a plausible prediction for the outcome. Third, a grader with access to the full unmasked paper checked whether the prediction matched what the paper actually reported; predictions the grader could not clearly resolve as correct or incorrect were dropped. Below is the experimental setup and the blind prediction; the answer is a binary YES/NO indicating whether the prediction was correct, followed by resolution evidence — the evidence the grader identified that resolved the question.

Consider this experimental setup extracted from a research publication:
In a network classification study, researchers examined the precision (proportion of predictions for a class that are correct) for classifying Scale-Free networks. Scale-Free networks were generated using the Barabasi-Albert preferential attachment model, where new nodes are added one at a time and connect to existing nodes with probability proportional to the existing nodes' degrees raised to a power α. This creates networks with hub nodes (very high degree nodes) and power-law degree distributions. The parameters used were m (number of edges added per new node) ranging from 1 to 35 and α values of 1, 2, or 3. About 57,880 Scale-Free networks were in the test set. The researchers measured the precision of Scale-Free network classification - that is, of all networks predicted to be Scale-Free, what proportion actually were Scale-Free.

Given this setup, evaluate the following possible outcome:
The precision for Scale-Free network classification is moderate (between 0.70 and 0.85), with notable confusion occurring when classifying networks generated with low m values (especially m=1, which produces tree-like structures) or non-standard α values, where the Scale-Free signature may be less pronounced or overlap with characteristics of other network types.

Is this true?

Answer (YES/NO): NO